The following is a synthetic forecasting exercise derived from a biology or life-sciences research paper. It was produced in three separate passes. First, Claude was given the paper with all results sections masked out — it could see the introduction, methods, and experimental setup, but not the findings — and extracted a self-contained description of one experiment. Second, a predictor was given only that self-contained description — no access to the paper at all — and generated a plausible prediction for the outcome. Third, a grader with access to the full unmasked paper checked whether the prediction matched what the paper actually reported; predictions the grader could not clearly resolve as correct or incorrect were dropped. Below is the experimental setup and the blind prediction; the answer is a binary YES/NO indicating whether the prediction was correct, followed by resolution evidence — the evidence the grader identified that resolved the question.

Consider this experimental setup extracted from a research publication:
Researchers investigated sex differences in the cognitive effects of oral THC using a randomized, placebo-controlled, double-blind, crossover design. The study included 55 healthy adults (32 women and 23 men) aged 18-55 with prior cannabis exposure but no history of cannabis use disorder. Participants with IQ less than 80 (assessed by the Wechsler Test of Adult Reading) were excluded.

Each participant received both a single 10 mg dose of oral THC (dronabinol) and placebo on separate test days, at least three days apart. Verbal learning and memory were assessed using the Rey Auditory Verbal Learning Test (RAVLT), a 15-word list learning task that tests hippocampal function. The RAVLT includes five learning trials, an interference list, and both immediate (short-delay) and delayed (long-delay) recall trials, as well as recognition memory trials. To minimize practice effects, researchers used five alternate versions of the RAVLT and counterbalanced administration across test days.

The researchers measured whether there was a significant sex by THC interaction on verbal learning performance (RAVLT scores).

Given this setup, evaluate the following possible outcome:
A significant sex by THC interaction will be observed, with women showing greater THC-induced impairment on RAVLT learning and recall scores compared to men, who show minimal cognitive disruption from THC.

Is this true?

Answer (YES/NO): NO